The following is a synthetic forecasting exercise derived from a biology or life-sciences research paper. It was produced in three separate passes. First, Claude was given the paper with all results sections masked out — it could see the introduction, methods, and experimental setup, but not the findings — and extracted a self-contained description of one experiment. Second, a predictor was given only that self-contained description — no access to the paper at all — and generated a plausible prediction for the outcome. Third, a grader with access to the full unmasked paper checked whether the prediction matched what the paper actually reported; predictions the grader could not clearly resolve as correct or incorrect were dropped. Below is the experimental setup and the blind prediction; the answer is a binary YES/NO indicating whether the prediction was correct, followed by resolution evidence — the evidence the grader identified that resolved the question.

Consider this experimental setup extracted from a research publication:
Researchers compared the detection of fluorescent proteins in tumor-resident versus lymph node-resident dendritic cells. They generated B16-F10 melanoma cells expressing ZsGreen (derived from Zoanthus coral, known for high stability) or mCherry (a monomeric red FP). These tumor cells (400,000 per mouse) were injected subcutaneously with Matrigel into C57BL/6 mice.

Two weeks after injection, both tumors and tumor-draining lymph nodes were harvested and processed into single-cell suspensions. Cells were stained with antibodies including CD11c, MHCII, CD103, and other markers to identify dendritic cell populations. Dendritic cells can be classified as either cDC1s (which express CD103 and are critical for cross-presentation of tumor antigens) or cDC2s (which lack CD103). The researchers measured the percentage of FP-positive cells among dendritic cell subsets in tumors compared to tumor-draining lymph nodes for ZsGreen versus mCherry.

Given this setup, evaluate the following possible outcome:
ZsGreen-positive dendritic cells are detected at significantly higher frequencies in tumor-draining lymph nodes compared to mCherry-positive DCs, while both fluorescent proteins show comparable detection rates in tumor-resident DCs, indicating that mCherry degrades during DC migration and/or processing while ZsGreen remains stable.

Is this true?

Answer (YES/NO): NO